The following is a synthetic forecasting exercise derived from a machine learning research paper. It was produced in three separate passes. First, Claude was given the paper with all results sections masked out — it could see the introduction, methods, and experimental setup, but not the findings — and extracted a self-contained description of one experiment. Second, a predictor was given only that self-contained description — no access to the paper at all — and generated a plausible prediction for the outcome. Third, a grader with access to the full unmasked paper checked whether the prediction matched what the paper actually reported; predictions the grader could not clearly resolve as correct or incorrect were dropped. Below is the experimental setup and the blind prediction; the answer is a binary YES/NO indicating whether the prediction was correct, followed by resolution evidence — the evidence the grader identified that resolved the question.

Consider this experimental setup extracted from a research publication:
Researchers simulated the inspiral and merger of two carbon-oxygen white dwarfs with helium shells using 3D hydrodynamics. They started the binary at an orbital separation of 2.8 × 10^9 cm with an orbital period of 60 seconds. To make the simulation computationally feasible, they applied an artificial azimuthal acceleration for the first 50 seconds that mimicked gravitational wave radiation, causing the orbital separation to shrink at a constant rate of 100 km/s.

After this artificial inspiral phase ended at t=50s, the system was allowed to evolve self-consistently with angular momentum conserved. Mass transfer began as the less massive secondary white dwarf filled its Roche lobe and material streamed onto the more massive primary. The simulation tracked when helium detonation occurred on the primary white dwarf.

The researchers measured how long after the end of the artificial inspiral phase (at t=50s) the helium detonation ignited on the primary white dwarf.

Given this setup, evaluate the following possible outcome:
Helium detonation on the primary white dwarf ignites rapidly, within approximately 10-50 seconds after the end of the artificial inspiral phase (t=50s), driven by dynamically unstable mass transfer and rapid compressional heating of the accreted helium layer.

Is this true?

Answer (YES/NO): NO